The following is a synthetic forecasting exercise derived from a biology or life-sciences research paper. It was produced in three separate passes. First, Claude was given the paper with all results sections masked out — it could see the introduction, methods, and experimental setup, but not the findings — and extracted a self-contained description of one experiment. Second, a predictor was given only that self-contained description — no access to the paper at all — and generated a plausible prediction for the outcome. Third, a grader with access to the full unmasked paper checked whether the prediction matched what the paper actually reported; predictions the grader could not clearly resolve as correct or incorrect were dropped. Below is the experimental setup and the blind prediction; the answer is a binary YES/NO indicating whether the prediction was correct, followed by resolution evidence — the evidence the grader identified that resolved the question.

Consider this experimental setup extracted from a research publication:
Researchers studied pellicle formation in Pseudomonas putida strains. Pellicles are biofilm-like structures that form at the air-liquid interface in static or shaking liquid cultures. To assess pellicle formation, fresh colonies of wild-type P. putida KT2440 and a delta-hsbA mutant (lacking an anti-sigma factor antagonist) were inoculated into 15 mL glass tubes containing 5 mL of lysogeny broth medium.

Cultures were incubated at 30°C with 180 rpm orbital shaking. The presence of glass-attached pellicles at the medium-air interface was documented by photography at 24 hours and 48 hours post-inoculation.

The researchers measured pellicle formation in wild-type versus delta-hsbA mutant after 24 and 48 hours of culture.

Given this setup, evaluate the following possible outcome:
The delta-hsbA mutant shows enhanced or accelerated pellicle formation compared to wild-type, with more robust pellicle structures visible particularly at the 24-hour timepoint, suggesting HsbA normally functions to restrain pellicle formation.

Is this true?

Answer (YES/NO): NO